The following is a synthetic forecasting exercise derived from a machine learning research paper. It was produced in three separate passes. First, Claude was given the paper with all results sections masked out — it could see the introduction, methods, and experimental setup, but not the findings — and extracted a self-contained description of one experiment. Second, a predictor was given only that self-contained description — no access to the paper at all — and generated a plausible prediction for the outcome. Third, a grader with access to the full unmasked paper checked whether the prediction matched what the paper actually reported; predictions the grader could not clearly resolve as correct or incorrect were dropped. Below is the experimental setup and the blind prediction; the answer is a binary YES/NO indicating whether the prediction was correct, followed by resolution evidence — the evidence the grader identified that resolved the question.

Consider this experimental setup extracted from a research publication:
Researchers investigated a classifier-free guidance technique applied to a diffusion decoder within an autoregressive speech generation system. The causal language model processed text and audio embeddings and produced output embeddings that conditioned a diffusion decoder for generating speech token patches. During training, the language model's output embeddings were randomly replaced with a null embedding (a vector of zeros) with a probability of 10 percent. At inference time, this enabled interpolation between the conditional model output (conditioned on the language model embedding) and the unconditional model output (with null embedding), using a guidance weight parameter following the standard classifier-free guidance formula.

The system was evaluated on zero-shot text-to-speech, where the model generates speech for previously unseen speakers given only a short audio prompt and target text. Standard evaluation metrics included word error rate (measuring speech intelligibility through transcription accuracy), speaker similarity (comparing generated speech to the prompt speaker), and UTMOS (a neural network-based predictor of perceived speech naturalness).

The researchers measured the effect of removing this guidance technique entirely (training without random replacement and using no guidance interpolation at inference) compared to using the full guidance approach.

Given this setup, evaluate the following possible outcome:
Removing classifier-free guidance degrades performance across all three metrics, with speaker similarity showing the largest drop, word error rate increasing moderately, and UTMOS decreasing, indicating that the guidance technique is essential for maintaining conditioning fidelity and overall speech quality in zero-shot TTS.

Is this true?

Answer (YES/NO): NO